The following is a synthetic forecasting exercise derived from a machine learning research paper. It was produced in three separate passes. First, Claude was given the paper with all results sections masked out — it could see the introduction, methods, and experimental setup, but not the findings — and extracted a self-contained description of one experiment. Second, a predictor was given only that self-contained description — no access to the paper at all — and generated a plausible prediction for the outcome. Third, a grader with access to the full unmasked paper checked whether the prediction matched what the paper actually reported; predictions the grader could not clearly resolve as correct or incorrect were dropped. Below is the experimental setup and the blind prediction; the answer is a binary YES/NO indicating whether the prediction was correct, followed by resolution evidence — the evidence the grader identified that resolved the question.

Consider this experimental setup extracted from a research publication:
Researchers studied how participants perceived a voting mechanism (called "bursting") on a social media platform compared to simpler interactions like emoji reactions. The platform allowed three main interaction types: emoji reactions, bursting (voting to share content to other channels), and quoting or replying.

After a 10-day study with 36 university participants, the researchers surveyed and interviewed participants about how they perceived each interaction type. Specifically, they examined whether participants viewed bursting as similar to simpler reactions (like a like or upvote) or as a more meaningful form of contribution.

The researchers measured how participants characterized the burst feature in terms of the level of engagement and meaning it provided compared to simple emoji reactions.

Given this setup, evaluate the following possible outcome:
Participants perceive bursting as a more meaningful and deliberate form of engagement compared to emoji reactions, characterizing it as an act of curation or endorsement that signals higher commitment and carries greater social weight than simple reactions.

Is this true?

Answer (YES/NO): YES